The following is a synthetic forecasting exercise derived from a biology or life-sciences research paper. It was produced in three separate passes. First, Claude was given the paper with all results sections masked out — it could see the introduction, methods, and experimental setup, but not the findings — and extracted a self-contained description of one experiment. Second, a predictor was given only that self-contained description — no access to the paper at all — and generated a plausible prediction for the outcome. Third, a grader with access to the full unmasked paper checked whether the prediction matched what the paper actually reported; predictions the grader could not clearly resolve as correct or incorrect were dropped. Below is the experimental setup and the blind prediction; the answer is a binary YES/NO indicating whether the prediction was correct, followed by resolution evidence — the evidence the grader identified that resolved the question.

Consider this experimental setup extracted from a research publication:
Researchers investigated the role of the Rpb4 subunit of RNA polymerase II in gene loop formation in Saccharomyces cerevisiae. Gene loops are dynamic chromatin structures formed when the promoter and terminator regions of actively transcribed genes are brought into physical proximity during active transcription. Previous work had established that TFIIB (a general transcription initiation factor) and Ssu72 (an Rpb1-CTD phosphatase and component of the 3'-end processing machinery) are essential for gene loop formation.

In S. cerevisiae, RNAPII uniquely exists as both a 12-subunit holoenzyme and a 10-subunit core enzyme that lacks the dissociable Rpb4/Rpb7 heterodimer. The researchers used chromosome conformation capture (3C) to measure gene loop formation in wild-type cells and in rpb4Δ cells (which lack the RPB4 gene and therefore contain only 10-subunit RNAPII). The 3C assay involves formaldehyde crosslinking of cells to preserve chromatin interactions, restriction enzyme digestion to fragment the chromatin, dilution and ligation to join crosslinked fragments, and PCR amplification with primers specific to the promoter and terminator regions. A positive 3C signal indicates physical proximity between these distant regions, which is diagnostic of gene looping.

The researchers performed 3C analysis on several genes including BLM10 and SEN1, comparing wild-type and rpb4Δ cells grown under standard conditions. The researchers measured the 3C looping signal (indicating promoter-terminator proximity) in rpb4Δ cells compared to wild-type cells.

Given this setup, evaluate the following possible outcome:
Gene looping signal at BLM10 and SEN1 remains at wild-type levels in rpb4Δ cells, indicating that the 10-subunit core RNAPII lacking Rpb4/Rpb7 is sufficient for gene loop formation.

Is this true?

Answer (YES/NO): NO